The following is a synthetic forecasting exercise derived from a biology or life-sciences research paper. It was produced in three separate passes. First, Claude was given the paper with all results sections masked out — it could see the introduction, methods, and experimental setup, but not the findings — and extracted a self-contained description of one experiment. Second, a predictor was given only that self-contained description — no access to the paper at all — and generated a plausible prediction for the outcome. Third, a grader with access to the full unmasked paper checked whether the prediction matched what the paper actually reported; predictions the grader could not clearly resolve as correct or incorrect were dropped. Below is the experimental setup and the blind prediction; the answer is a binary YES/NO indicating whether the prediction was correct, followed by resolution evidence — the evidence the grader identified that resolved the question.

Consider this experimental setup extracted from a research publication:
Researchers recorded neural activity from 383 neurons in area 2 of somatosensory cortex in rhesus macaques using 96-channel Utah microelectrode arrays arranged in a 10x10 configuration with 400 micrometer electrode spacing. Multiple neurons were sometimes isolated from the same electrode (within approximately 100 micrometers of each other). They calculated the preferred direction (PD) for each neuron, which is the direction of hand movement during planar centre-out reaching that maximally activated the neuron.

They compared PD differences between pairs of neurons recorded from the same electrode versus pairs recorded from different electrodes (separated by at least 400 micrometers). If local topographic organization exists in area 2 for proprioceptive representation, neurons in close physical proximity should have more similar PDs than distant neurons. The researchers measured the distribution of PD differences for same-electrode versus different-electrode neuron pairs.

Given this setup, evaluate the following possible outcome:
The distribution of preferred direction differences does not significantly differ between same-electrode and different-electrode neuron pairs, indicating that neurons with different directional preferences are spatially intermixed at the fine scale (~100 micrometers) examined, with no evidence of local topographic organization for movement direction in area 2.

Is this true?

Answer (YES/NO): NO